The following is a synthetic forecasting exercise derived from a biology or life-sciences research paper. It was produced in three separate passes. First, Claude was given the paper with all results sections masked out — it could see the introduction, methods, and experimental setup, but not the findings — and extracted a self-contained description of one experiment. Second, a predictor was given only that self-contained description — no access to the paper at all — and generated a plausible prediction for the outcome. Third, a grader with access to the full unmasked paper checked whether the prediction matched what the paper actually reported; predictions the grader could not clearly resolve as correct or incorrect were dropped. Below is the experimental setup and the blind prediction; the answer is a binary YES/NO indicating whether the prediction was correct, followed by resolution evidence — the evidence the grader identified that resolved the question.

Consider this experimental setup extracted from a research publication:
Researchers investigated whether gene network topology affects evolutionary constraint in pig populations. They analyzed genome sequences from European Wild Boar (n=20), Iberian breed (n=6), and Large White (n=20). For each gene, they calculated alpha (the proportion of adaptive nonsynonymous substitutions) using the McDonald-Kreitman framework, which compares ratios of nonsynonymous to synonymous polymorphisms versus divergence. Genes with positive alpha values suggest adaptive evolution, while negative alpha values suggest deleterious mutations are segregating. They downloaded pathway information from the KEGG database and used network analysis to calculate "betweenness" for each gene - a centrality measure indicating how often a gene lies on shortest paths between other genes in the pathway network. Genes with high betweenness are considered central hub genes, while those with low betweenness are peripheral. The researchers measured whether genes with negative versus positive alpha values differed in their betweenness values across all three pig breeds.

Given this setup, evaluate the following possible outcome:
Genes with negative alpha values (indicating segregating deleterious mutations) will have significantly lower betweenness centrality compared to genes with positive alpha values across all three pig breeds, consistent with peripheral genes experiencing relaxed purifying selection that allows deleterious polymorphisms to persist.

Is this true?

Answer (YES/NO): NO